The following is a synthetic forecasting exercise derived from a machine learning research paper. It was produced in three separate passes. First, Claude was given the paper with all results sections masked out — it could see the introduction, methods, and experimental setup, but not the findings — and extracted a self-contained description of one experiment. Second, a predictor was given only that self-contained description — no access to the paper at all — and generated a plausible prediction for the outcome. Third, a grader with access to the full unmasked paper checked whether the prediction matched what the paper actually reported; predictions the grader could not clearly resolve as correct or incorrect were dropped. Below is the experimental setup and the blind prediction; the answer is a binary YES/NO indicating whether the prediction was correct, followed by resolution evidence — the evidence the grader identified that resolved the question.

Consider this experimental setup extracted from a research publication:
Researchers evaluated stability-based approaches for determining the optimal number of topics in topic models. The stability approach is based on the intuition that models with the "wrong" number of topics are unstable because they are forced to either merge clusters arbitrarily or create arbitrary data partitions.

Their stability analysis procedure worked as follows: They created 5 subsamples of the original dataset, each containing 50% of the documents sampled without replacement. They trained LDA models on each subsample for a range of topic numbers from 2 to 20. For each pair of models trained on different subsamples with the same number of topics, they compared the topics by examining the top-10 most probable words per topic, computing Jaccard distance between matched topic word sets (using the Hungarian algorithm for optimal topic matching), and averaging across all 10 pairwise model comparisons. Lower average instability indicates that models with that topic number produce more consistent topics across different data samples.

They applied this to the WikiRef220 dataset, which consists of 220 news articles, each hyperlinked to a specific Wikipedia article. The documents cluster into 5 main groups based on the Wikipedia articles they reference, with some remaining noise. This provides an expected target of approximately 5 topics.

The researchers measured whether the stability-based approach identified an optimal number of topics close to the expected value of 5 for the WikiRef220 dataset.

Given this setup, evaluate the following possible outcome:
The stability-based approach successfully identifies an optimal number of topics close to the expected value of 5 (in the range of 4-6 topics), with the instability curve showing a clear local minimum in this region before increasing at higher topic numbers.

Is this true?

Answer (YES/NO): NO